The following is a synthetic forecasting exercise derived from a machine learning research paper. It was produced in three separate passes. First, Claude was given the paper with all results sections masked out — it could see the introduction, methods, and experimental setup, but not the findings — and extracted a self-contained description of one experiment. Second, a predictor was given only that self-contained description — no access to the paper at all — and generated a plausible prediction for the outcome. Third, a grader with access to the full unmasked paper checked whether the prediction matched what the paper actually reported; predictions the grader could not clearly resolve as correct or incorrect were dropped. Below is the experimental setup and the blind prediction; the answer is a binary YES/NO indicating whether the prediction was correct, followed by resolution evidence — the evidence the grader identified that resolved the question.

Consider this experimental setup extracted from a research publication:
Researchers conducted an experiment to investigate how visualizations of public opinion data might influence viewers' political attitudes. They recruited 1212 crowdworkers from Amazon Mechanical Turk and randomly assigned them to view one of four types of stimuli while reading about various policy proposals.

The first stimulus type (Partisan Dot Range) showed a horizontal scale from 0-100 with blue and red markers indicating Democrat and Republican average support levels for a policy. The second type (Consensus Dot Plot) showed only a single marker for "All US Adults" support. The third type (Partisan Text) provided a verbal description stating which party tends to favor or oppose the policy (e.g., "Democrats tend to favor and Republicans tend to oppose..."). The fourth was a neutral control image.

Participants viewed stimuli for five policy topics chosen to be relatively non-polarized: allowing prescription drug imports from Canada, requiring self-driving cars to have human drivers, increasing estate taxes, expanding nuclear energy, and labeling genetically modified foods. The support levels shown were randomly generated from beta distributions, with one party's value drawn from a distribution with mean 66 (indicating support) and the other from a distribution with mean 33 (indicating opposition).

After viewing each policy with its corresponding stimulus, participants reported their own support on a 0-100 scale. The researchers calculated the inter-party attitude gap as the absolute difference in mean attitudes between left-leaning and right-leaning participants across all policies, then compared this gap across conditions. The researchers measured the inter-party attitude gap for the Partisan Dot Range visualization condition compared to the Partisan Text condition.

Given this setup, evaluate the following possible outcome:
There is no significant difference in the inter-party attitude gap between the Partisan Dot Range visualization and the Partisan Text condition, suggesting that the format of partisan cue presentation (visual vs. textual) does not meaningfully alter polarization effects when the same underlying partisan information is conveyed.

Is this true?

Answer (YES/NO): NO